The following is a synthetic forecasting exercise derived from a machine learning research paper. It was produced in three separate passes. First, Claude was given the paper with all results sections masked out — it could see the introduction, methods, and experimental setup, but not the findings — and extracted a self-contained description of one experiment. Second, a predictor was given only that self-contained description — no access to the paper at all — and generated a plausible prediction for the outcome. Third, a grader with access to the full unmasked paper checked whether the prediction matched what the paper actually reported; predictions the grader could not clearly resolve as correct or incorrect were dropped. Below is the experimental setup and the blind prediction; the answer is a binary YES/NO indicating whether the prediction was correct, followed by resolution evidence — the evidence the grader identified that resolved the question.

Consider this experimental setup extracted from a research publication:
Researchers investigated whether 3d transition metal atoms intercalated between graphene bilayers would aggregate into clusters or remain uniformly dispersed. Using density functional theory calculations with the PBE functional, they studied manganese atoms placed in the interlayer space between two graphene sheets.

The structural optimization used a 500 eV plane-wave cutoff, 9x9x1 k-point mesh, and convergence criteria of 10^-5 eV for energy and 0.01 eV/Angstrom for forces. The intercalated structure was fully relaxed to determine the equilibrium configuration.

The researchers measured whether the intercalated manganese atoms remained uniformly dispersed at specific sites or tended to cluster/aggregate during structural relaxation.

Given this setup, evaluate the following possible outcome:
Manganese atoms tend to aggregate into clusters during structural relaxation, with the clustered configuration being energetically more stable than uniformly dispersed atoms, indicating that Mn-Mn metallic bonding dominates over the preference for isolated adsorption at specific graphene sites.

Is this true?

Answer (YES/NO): NO